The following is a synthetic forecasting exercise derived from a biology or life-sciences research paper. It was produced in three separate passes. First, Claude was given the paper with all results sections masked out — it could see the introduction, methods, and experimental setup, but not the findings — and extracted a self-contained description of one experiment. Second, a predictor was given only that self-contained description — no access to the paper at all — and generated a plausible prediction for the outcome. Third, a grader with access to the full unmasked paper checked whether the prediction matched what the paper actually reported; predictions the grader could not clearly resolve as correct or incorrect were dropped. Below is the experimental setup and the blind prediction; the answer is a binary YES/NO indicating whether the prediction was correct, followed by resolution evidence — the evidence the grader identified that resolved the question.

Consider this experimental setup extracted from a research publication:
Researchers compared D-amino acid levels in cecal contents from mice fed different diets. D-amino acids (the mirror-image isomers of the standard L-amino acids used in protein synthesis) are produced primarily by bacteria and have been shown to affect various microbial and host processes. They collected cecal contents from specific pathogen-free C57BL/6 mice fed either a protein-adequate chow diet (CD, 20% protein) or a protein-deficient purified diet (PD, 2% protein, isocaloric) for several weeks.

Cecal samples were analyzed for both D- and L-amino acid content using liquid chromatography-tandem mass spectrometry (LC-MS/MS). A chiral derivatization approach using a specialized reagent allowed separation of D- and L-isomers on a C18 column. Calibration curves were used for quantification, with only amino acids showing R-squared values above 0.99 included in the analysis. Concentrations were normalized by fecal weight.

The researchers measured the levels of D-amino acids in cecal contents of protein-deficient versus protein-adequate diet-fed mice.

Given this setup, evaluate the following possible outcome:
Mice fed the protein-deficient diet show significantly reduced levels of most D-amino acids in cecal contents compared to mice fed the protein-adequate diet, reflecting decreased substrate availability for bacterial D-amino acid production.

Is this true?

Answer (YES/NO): NO